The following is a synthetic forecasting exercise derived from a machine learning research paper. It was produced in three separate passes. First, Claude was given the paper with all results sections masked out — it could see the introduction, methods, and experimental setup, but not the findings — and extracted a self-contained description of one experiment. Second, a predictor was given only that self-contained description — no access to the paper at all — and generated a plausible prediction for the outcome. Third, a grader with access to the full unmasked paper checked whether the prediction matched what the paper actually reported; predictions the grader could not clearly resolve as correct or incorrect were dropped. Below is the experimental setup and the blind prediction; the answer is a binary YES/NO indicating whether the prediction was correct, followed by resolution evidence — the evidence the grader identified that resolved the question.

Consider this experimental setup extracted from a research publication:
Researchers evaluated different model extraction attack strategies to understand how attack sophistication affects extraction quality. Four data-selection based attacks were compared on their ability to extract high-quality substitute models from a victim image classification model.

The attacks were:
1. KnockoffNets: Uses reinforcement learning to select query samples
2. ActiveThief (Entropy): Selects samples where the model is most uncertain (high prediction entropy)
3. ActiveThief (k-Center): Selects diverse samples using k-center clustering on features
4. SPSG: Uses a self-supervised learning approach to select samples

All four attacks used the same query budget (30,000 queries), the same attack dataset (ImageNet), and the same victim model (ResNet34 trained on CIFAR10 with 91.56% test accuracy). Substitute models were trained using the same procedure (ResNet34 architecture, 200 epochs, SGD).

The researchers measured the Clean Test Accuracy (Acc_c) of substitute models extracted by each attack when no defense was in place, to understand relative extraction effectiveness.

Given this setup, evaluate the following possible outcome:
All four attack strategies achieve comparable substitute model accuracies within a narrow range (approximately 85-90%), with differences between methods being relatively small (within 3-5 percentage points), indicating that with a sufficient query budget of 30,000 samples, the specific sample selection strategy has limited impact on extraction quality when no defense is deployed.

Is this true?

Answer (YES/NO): NO